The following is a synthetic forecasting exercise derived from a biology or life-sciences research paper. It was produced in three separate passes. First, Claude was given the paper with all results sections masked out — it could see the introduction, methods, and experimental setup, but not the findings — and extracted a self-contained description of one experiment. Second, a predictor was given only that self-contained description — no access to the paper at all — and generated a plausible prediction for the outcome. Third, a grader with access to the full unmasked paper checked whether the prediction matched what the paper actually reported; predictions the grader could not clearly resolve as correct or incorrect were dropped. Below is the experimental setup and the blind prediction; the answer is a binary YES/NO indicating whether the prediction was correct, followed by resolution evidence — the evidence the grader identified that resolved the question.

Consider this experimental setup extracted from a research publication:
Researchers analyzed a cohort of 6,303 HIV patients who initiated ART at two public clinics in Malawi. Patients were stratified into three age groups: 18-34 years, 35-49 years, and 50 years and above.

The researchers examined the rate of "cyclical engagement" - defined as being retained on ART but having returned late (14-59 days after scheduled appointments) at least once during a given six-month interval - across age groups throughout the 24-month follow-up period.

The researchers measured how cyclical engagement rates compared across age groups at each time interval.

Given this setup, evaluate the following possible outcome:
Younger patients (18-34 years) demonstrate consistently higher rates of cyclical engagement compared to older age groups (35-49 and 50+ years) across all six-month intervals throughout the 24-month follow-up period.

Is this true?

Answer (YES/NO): NO